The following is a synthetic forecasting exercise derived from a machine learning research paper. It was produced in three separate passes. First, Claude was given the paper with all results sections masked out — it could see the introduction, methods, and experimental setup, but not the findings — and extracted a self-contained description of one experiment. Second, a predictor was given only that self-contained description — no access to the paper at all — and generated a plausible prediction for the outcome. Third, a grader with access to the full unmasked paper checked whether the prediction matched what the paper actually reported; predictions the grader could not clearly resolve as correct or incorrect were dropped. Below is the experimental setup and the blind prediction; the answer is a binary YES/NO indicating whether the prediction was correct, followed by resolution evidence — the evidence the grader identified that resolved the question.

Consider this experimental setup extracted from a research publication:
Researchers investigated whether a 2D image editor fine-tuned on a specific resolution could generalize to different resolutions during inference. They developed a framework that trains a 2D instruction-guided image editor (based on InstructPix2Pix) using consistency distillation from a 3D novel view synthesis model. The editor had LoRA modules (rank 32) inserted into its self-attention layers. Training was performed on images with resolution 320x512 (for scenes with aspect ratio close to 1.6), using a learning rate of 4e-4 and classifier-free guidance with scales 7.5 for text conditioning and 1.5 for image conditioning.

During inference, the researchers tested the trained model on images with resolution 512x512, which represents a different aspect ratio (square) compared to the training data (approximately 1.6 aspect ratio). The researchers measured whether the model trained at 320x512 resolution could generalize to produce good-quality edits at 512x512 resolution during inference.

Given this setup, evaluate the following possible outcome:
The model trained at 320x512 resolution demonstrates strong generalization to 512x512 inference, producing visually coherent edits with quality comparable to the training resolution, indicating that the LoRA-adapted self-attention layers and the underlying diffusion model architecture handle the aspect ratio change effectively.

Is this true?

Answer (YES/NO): YES